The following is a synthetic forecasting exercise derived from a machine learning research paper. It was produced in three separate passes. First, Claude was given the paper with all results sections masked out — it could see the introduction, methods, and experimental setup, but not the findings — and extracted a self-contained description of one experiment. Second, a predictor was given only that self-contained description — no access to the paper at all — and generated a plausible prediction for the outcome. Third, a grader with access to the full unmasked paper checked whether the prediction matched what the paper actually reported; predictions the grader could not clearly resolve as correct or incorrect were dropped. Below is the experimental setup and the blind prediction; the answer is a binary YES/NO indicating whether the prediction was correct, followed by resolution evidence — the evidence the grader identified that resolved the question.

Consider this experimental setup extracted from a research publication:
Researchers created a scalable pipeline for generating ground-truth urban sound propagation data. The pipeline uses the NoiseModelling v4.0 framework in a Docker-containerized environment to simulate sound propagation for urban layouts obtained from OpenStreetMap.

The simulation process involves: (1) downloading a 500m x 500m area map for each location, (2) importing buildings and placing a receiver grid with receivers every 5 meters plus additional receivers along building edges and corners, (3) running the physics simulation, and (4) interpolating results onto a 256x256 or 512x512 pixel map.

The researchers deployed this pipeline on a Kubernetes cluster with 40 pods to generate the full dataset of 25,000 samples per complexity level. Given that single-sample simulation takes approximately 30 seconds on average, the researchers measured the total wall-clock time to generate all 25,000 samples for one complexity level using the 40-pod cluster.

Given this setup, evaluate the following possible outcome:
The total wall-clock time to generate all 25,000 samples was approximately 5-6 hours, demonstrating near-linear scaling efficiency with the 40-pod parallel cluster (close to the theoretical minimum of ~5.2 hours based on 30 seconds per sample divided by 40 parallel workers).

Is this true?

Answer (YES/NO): YES